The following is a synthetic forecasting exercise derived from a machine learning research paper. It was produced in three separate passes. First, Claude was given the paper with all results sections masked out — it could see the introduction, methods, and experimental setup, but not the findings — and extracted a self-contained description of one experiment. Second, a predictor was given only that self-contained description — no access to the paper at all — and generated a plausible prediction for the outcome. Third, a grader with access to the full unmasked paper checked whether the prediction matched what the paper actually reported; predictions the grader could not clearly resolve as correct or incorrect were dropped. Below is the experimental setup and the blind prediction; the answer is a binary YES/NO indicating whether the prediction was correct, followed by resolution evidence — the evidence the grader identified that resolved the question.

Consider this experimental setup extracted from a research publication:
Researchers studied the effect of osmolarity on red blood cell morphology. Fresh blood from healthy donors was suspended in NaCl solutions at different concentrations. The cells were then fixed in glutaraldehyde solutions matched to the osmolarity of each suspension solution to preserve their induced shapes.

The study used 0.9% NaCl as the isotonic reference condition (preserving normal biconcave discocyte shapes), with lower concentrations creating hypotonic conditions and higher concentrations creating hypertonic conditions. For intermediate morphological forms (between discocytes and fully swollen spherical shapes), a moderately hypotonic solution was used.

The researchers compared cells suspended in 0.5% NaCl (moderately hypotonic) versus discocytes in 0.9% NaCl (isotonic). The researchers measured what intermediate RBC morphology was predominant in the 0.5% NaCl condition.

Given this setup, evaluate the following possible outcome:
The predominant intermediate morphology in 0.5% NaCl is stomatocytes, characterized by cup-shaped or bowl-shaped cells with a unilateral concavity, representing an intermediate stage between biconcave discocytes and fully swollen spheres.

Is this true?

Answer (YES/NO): YES